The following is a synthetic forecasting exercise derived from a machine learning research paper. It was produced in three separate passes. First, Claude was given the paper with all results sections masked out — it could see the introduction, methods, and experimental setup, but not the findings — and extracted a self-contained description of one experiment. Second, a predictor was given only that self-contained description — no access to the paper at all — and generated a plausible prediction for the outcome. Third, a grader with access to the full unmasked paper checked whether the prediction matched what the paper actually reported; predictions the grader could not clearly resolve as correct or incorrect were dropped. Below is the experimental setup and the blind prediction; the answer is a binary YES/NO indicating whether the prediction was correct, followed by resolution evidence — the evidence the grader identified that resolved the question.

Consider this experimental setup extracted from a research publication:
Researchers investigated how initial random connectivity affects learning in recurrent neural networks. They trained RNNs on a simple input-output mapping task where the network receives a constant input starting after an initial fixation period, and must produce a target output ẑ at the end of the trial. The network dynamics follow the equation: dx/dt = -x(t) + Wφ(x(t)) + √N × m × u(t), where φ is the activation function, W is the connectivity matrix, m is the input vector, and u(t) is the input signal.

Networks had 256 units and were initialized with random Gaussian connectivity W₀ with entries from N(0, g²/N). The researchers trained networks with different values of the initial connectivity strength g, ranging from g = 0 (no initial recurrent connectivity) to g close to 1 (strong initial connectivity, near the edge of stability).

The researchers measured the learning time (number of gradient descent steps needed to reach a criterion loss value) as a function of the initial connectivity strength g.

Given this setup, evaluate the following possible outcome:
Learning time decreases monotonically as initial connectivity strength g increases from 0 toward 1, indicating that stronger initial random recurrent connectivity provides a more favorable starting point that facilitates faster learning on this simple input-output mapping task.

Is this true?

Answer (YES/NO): NO